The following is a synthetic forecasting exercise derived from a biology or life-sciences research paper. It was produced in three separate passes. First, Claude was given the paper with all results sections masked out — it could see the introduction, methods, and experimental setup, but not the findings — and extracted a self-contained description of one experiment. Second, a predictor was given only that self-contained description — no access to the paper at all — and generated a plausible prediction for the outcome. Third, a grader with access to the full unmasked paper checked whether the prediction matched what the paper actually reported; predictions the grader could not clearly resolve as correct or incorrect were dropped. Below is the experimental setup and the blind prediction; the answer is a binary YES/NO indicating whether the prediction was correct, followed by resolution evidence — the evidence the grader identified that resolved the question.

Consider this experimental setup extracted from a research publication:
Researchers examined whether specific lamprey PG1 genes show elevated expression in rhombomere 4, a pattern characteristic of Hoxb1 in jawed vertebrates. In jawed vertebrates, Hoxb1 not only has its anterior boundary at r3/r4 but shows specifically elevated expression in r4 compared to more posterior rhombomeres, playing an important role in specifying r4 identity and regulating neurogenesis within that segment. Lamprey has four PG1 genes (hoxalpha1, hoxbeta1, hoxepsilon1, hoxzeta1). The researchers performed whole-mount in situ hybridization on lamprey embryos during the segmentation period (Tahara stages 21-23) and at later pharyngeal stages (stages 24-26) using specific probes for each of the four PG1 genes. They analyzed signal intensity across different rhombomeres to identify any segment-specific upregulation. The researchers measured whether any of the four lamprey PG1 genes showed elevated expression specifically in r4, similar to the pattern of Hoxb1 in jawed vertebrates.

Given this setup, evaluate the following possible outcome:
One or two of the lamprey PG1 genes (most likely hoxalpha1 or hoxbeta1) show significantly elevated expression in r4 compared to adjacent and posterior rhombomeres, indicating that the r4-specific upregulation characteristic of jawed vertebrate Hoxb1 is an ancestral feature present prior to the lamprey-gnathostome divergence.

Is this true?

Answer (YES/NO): YES